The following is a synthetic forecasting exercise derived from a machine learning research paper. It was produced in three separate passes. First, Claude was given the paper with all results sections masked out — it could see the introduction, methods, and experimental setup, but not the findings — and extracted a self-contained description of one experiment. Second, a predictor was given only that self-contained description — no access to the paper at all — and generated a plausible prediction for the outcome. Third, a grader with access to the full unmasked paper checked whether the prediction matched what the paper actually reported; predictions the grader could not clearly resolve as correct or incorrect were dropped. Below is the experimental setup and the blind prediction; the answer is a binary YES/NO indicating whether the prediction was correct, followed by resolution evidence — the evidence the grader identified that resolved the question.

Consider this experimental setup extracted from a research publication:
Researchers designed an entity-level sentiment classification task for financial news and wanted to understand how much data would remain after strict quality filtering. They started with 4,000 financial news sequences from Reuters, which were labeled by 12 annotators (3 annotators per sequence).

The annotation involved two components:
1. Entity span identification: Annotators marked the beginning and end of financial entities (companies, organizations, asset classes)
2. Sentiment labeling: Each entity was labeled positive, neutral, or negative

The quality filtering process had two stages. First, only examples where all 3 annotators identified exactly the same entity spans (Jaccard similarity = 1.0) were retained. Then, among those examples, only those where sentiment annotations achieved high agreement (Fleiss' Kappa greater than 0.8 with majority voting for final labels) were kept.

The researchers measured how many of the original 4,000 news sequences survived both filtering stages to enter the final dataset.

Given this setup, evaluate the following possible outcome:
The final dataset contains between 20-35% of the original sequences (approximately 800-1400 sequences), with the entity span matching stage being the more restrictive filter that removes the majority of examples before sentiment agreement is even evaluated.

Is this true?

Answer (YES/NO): YES